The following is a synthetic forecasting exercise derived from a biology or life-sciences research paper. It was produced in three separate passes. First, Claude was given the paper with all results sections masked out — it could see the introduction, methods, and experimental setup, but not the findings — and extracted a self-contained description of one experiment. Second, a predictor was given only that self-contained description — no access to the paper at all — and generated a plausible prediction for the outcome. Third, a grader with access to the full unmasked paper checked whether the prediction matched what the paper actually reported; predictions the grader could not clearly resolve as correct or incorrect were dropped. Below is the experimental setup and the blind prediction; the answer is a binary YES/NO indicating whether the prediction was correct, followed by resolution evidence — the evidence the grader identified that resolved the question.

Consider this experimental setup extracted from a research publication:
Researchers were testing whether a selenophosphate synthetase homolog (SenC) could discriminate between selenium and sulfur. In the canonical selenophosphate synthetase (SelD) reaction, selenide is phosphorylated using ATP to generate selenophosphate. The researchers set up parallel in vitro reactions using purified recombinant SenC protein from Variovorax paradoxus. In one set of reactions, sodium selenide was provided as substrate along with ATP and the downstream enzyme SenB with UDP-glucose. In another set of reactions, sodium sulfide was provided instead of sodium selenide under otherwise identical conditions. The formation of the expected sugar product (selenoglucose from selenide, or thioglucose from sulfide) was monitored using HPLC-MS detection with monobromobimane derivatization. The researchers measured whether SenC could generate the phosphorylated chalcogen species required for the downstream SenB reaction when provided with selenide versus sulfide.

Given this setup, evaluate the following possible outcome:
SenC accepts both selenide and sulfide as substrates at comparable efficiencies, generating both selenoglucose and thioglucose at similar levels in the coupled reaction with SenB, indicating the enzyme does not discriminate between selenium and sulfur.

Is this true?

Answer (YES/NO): NO